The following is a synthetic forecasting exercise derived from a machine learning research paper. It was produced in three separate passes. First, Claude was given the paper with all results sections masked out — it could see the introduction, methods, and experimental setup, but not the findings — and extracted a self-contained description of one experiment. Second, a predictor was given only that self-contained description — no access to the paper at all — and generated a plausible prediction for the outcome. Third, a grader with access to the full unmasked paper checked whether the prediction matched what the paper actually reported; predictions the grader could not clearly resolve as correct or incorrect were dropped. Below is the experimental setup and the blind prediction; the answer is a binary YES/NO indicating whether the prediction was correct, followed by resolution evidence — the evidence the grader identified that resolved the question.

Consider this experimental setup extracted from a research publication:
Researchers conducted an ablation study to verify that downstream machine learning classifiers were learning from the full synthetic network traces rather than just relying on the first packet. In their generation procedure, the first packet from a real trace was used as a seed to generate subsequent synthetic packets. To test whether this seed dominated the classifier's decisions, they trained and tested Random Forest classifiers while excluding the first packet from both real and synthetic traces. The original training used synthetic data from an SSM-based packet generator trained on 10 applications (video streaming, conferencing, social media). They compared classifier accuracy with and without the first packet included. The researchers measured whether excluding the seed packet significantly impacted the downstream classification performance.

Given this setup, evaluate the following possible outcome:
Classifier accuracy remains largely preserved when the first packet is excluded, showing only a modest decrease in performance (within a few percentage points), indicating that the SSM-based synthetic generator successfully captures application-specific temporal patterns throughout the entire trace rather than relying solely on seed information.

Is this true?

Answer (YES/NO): YES